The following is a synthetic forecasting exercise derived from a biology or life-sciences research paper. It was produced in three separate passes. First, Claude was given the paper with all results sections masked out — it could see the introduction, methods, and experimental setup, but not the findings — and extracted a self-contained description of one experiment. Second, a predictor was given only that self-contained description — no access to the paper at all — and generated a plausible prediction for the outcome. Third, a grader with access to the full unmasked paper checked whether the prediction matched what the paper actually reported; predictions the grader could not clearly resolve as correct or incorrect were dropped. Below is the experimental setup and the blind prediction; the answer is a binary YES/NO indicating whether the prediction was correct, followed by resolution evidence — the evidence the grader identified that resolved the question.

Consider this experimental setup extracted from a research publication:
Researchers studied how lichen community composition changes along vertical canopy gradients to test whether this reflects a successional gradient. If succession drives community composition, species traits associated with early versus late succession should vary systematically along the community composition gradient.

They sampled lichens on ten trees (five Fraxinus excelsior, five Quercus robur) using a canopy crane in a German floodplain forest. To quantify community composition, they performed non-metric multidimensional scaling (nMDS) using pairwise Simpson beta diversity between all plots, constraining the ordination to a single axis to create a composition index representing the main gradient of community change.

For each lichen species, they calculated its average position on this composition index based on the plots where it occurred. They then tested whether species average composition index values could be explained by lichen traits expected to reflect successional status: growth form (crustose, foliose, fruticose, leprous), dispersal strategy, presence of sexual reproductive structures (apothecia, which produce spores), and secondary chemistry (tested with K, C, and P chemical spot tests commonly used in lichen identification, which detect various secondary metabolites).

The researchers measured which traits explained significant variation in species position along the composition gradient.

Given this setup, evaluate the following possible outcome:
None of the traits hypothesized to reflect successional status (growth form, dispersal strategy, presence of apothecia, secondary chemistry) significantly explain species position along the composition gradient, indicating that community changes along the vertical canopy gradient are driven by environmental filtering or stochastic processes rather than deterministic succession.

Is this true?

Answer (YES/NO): NO